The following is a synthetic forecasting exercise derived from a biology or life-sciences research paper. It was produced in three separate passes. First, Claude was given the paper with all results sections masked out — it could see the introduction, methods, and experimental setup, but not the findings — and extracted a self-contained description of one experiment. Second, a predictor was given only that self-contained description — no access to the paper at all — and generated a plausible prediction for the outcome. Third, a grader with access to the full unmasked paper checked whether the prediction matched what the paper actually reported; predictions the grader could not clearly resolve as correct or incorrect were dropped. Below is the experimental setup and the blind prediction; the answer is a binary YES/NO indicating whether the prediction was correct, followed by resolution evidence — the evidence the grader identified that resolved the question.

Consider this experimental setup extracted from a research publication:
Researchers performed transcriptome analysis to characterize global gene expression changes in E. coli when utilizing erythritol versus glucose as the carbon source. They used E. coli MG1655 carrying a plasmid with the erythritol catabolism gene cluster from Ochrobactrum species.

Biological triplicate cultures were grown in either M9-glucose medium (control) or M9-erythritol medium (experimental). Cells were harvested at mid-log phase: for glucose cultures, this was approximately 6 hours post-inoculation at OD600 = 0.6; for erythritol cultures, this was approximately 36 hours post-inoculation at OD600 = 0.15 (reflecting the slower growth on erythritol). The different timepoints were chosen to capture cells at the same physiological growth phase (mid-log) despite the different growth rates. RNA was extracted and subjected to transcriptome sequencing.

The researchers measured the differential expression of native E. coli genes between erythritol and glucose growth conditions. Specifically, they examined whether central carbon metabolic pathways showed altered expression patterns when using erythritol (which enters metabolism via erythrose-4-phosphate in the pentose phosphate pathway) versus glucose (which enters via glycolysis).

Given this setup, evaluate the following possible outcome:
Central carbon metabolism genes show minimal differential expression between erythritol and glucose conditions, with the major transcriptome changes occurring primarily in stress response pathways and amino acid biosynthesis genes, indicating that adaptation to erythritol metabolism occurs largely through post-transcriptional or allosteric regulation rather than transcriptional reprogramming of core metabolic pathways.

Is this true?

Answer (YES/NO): NO